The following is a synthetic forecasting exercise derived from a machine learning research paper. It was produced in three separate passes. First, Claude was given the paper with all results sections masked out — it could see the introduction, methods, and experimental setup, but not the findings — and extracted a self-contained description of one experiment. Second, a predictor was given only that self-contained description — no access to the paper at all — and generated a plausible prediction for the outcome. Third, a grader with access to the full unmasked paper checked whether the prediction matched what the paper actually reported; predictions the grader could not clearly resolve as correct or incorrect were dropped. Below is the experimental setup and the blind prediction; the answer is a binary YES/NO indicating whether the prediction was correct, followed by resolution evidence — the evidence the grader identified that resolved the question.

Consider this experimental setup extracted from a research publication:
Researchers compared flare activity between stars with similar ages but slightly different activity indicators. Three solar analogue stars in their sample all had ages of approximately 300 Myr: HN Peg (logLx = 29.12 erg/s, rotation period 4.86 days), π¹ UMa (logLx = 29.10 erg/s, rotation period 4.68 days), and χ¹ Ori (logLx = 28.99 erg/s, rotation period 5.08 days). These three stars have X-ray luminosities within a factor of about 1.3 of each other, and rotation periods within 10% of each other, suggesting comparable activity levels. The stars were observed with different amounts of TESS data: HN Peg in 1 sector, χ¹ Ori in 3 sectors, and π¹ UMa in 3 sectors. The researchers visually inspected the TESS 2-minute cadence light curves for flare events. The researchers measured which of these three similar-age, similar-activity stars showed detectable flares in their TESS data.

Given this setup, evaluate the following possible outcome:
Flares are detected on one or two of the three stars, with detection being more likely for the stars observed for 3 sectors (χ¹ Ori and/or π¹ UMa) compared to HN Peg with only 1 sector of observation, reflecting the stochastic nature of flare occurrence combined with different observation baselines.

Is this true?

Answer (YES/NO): YES